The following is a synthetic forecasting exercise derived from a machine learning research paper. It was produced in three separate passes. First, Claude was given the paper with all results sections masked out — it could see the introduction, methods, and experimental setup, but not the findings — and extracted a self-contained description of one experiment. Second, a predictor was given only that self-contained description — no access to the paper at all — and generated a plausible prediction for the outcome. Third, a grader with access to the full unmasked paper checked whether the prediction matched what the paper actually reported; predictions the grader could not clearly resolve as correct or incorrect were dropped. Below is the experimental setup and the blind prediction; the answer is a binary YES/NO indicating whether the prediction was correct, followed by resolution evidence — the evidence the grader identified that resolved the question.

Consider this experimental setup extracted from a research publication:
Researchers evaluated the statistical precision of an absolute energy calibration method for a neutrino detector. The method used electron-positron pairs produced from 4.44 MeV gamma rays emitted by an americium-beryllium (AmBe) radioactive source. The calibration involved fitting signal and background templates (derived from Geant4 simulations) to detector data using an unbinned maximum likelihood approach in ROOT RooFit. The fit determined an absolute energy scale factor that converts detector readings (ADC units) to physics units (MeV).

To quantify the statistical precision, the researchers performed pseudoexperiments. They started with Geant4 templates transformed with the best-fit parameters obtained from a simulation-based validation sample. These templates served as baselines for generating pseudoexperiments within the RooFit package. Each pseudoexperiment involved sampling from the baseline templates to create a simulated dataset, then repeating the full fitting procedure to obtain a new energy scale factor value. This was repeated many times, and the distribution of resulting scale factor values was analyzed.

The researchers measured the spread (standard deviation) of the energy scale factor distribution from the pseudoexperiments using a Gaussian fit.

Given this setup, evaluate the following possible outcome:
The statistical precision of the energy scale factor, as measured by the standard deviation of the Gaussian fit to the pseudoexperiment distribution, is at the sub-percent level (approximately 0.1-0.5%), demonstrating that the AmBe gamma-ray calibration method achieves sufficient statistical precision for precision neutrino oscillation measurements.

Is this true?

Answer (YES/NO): YES